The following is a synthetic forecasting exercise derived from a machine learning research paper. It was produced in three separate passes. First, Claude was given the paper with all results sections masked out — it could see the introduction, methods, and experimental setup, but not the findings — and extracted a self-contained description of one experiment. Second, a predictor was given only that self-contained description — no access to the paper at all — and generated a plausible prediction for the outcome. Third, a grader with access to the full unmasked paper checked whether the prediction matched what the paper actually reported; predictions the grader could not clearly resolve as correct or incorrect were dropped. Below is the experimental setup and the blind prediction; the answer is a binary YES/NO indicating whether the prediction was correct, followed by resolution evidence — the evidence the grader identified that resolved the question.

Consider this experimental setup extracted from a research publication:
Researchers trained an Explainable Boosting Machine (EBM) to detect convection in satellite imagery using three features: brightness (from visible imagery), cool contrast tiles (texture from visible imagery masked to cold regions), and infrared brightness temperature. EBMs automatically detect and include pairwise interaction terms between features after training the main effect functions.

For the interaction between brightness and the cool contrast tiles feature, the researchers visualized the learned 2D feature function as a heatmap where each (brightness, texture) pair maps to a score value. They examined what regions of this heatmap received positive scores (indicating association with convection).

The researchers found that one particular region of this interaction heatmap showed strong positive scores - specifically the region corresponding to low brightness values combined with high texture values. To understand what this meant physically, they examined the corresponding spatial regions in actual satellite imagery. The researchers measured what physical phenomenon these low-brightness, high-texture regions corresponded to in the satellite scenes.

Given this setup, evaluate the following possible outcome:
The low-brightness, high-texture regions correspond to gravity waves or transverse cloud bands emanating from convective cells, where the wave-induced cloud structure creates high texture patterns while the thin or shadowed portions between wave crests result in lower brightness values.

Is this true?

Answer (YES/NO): NO